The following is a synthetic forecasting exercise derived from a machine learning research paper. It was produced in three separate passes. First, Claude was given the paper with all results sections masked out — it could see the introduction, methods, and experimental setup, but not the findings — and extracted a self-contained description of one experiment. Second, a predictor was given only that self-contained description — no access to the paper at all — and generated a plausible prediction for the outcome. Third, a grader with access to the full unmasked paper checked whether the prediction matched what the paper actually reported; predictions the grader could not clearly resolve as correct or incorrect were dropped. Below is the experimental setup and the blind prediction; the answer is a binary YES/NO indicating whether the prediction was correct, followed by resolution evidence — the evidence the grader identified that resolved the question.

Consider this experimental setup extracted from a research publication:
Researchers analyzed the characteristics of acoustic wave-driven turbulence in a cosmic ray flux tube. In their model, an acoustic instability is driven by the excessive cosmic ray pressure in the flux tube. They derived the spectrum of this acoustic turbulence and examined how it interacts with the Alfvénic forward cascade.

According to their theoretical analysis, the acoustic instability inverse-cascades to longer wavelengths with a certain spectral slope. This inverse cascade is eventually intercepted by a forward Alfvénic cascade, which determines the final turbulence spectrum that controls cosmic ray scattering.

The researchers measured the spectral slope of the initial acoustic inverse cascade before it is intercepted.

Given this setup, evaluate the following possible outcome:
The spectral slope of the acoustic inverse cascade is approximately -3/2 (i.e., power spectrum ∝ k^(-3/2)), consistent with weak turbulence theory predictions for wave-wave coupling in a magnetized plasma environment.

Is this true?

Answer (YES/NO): NO